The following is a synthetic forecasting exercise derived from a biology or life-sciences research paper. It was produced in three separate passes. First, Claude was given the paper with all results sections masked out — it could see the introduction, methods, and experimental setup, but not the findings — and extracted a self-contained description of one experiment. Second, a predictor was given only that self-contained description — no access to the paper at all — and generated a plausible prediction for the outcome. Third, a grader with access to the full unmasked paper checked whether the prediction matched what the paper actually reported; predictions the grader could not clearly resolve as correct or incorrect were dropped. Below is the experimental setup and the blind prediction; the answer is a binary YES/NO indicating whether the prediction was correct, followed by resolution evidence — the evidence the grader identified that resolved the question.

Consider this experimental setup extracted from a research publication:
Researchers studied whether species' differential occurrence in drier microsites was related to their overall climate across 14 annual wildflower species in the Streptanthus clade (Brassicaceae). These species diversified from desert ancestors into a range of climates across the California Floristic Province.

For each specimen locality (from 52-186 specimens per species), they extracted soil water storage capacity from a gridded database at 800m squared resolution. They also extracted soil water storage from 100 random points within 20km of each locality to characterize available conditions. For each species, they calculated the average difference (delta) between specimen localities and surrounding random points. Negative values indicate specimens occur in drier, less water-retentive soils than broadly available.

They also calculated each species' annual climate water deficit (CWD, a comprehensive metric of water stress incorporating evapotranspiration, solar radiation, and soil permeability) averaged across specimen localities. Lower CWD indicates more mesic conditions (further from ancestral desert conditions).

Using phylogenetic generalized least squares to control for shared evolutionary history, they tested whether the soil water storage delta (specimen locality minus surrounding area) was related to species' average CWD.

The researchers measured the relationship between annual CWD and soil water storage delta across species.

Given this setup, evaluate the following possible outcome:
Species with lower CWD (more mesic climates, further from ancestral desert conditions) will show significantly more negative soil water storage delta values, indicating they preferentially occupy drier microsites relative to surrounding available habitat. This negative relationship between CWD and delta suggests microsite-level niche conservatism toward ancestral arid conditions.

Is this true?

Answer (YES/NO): NO